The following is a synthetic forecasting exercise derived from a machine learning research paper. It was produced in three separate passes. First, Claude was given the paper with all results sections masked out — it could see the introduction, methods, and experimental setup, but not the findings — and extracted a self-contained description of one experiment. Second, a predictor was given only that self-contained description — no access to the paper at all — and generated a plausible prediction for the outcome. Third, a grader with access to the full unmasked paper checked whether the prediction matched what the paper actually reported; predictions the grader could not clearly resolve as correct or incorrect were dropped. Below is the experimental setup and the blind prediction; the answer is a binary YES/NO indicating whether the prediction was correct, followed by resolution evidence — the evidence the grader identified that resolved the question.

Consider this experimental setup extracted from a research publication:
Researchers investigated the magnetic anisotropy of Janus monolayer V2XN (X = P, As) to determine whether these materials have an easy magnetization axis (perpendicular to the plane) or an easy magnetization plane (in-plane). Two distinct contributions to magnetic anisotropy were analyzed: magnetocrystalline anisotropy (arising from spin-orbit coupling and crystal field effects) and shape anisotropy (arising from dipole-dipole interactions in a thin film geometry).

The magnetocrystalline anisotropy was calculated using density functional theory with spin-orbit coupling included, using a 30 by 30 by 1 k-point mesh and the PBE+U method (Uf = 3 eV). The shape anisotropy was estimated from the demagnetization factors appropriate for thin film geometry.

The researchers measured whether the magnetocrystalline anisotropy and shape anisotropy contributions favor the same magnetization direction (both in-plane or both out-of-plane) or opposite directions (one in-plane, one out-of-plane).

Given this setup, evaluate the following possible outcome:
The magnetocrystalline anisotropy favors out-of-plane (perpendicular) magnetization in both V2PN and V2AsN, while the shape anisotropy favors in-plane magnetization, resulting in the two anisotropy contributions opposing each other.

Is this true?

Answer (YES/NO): NO